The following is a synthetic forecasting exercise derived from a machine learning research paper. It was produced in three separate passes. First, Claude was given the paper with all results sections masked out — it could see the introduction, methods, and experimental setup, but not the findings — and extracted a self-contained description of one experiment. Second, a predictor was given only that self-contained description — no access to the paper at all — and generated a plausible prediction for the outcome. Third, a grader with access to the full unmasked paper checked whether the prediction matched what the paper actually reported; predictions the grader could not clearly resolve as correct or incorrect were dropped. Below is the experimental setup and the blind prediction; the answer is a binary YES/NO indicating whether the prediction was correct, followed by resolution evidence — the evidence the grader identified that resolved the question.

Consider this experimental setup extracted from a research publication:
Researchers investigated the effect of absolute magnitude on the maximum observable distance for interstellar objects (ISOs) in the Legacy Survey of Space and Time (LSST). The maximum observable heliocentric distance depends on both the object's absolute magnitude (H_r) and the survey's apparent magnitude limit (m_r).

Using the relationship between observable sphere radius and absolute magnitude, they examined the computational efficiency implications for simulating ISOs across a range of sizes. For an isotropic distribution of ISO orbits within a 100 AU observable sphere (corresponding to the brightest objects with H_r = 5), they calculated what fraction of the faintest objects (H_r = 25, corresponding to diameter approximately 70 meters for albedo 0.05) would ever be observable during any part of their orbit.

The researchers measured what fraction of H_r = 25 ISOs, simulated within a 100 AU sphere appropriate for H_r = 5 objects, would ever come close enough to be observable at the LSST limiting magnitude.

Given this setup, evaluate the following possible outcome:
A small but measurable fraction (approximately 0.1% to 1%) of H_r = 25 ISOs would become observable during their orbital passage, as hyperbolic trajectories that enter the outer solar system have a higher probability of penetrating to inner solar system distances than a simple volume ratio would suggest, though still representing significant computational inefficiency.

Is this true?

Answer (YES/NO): NO